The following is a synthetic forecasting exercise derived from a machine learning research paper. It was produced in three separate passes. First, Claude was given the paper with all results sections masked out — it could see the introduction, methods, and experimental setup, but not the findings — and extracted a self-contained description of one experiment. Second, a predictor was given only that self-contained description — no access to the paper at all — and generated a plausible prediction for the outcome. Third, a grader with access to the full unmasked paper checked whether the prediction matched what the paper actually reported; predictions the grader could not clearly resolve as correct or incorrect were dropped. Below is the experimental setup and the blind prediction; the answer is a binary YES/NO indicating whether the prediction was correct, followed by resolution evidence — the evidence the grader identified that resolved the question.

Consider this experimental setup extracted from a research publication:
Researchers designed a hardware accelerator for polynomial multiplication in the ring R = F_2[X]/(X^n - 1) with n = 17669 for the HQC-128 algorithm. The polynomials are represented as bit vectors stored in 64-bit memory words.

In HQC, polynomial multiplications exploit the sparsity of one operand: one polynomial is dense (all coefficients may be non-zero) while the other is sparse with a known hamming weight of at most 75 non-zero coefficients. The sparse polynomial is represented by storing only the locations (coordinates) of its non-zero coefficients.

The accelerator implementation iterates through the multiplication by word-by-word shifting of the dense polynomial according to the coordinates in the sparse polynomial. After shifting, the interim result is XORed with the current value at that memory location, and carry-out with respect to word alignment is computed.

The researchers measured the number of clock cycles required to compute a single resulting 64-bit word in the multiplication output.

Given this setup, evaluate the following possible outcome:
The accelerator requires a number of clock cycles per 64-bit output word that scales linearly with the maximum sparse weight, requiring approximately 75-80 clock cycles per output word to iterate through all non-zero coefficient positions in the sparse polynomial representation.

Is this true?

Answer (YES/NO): NO